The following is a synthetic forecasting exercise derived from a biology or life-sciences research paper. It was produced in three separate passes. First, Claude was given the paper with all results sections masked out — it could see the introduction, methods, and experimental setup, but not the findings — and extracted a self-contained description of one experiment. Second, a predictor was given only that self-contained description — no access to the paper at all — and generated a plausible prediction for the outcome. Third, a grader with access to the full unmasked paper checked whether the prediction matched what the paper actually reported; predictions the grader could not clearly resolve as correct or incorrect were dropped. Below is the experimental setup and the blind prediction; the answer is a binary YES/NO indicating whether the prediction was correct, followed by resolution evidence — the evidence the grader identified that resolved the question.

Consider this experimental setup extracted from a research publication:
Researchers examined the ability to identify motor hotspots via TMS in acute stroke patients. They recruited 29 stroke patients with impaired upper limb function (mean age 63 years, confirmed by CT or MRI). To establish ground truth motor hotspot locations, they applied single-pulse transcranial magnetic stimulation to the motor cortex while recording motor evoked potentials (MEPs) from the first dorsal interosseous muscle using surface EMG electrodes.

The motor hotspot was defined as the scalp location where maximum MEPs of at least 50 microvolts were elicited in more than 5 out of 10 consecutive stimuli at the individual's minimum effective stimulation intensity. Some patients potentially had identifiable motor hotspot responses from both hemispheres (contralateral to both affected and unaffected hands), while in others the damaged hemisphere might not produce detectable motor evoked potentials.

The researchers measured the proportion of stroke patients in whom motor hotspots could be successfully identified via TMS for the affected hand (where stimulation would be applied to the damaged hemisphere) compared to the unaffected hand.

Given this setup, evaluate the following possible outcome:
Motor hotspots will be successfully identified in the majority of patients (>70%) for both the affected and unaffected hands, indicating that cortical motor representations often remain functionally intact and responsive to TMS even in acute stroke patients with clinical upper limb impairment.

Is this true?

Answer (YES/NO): YES